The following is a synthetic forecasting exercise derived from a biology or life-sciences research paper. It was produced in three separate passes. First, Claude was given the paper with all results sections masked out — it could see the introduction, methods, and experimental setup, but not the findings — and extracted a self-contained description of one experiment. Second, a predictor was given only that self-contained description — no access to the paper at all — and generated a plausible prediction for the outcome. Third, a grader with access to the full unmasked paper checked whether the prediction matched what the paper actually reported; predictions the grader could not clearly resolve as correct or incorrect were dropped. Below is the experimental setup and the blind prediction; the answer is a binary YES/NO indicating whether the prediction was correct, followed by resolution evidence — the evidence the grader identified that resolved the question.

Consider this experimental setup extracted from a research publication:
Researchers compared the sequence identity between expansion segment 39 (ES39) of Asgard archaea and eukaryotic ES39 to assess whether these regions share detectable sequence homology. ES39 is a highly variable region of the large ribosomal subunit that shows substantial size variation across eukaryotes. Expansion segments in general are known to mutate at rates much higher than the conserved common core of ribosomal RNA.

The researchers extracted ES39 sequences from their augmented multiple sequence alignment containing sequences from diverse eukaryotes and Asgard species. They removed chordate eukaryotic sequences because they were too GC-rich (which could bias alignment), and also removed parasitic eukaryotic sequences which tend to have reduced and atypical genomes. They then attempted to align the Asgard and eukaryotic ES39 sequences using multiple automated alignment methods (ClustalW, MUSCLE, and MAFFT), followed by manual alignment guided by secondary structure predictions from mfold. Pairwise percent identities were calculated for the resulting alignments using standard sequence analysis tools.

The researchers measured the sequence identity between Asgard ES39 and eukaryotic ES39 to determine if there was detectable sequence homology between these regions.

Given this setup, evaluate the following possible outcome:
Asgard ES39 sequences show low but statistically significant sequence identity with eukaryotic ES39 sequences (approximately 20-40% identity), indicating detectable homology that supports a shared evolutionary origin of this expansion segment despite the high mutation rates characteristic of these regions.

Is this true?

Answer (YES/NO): NO